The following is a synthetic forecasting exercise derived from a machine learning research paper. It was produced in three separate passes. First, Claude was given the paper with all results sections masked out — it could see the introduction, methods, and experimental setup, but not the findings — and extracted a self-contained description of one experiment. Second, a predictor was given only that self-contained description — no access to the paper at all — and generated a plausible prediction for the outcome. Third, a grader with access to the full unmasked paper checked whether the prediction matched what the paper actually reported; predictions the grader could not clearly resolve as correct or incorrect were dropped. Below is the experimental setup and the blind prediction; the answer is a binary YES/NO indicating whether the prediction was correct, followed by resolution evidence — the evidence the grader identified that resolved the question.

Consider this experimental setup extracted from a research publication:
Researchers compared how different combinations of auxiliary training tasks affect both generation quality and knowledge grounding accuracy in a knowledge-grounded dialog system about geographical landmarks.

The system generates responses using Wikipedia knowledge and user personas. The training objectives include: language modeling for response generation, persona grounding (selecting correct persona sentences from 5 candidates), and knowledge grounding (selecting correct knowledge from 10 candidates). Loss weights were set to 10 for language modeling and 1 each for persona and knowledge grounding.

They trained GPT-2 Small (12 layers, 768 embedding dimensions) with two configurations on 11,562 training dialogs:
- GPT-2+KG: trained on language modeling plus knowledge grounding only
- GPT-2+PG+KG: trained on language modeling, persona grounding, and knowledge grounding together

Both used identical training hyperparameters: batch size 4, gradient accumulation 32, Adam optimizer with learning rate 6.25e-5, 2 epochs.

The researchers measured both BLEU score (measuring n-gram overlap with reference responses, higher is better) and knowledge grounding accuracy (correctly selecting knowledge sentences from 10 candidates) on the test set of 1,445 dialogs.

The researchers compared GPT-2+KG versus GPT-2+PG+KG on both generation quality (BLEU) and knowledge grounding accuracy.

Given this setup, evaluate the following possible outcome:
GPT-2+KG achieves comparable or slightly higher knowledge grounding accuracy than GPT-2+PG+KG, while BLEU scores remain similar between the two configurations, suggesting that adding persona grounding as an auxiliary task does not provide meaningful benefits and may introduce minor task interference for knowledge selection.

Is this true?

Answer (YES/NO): NO